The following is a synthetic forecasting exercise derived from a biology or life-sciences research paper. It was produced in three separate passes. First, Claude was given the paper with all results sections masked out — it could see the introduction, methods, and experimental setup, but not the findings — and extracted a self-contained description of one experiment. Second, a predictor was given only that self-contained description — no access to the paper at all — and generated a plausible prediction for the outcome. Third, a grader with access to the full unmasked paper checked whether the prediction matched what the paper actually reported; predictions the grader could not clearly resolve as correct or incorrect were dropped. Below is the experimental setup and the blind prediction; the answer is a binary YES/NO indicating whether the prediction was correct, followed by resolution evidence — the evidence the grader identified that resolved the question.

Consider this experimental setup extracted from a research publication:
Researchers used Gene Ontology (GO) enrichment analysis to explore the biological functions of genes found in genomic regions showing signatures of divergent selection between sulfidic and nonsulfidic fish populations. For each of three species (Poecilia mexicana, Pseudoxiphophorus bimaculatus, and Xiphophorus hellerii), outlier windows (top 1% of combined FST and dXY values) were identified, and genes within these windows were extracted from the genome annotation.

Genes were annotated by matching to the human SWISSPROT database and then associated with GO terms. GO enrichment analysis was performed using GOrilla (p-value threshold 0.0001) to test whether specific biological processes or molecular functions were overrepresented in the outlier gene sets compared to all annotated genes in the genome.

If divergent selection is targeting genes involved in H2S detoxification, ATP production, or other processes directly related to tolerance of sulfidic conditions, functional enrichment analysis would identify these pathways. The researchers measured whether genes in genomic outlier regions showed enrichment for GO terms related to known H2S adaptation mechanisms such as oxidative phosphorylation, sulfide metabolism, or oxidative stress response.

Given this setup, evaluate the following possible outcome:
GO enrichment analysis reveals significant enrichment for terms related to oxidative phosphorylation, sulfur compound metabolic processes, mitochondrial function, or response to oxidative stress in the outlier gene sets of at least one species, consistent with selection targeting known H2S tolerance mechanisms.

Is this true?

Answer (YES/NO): NO